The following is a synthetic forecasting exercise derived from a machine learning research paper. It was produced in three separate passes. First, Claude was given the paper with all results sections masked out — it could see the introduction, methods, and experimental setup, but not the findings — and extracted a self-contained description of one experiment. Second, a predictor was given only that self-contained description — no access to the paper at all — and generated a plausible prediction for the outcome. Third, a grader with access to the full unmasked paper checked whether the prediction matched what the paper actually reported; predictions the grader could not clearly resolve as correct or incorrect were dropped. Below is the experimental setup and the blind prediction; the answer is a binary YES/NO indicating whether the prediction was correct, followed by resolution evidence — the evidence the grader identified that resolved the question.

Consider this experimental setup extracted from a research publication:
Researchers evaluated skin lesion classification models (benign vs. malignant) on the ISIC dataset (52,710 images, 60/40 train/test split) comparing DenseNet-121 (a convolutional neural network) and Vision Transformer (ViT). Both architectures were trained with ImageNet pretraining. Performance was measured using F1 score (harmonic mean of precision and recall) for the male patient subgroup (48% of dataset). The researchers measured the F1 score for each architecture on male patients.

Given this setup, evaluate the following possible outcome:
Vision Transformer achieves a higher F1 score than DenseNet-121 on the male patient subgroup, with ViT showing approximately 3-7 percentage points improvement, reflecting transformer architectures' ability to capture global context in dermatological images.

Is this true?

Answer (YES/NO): YES